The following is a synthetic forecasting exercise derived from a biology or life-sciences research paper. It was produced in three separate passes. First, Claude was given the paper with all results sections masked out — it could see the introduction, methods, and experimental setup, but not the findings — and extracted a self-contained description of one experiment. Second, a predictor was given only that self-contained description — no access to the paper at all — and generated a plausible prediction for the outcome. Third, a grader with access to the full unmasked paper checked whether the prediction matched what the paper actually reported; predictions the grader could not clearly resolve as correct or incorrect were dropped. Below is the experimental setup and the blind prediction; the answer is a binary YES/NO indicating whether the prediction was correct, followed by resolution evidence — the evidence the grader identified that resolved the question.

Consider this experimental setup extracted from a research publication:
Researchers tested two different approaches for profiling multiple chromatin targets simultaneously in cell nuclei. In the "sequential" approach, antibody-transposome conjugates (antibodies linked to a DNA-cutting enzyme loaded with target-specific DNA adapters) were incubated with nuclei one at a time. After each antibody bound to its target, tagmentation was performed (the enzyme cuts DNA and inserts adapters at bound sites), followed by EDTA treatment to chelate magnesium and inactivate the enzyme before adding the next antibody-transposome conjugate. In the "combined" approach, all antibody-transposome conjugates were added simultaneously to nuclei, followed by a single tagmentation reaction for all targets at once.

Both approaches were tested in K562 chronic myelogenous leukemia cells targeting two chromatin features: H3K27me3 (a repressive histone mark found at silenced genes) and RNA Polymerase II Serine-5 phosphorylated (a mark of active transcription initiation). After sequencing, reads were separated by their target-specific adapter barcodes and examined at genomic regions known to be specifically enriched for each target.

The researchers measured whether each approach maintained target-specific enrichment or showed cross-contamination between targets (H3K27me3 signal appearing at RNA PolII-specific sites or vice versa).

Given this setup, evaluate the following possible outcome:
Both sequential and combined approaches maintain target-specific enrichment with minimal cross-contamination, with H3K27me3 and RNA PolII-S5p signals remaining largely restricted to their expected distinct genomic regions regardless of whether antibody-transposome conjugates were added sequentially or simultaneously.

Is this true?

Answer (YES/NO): NO